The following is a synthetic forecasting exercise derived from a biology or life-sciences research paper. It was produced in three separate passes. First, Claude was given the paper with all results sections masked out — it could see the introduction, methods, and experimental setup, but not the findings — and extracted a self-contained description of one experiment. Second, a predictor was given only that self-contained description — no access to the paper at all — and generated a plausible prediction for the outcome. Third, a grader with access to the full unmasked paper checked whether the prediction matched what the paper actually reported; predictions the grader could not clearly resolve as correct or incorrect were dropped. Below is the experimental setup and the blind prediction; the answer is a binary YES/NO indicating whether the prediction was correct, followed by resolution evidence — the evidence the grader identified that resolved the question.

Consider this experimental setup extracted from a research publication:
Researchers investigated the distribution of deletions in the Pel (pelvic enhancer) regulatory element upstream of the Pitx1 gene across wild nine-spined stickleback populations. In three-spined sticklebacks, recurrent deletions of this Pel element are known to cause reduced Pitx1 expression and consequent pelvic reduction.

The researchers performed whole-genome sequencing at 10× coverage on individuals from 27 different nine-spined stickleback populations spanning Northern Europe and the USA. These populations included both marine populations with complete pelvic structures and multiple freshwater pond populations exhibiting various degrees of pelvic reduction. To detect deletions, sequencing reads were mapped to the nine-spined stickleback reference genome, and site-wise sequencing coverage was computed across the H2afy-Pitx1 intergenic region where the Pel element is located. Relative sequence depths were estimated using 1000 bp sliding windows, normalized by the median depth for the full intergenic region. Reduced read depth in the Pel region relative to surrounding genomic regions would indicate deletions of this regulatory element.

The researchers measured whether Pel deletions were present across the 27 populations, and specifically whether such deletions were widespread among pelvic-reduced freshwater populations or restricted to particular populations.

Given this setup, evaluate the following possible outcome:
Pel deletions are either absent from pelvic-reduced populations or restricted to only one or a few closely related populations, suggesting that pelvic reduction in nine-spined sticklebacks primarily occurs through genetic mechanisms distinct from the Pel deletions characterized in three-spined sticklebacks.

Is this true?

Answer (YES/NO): YES